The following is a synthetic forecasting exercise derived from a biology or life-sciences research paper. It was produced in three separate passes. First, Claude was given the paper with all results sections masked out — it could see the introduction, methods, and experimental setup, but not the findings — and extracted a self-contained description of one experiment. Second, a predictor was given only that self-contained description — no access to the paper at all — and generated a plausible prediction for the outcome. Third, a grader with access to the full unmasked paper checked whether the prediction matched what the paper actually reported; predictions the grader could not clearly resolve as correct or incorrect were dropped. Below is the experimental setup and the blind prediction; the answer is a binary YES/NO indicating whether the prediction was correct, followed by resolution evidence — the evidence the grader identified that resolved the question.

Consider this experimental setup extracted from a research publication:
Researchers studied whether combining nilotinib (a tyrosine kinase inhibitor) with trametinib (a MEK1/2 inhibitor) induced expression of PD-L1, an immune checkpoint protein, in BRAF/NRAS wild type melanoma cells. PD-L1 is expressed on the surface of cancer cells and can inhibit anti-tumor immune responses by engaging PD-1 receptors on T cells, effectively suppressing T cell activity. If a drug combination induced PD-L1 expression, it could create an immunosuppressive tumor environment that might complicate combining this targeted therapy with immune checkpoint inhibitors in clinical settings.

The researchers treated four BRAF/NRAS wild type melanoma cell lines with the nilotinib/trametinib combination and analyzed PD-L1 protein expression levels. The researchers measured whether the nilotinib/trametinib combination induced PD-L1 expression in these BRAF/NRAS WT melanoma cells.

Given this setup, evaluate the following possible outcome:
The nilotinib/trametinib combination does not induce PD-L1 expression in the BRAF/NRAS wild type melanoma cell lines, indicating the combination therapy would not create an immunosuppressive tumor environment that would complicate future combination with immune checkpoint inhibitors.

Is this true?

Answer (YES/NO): YES